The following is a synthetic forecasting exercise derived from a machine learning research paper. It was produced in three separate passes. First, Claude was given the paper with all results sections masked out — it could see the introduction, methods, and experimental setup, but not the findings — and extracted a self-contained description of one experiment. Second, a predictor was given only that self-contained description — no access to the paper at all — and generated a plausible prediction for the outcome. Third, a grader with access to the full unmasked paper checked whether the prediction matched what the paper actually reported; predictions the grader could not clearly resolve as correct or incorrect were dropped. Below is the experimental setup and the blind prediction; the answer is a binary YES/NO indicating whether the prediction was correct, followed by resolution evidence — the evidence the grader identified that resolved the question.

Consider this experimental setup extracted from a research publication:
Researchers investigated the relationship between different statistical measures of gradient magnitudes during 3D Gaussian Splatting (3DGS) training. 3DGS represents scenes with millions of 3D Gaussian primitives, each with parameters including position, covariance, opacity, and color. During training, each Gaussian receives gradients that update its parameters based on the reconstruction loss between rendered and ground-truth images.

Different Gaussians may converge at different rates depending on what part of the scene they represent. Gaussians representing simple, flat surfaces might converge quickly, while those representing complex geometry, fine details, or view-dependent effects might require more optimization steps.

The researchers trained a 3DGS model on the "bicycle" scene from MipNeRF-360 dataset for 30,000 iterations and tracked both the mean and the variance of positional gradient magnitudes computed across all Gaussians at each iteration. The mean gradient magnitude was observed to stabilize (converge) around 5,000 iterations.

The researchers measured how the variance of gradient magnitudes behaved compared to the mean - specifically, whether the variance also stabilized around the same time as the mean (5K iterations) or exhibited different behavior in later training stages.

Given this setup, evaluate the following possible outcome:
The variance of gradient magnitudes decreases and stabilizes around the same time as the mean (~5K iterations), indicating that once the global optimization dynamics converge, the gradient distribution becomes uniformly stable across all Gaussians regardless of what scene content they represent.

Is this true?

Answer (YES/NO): NO